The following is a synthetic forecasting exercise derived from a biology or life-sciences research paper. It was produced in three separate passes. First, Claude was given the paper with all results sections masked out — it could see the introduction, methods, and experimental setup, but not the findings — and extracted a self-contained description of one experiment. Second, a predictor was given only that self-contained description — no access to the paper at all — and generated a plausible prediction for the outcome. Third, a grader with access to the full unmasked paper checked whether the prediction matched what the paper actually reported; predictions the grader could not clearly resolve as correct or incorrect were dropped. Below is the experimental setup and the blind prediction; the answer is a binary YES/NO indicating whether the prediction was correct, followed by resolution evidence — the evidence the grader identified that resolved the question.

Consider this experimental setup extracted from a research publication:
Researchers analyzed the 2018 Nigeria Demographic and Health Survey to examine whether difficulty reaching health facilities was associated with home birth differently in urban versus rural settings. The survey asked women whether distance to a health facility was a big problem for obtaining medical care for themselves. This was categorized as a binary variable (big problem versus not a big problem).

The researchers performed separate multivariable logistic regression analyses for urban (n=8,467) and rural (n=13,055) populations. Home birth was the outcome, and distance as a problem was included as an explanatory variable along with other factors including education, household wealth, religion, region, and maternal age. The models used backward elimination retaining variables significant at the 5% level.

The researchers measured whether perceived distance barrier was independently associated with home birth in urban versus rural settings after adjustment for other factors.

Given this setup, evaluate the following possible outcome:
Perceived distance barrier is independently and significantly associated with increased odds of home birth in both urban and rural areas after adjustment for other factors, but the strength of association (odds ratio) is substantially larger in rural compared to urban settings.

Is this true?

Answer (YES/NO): NO